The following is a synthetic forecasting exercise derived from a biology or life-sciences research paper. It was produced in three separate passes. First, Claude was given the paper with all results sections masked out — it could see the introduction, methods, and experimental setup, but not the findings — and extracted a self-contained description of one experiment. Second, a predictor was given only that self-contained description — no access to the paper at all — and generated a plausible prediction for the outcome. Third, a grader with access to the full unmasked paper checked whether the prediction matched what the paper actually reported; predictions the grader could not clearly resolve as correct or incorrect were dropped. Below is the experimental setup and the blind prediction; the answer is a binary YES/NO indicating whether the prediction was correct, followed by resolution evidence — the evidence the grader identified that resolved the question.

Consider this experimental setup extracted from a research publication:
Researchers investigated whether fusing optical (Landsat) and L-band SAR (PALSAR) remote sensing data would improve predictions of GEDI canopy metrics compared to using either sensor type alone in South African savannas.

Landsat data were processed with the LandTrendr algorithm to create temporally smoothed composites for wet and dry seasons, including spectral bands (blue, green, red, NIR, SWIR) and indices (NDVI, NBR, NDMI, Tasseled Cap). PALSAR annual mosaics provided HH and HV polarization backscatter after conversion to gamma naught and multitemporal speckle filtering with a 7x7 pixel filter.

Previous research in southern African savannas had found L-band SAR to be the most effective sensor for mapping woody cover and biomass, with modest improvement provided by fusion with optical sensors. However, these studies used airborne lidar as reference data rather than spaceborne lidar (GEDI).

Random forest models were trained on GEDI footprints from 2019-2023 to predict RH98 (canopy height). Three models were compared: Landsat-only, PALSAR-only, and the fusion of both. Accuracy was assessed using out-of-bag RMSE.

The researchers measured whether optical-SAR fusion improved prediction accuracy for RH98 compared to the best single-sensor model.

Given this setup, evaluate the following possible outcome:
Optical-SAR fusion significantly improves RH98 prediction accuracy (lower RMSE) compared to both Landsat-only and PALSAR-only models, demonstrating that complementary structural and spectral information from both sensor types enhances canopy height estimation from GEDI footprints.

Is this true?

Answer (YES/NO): YES